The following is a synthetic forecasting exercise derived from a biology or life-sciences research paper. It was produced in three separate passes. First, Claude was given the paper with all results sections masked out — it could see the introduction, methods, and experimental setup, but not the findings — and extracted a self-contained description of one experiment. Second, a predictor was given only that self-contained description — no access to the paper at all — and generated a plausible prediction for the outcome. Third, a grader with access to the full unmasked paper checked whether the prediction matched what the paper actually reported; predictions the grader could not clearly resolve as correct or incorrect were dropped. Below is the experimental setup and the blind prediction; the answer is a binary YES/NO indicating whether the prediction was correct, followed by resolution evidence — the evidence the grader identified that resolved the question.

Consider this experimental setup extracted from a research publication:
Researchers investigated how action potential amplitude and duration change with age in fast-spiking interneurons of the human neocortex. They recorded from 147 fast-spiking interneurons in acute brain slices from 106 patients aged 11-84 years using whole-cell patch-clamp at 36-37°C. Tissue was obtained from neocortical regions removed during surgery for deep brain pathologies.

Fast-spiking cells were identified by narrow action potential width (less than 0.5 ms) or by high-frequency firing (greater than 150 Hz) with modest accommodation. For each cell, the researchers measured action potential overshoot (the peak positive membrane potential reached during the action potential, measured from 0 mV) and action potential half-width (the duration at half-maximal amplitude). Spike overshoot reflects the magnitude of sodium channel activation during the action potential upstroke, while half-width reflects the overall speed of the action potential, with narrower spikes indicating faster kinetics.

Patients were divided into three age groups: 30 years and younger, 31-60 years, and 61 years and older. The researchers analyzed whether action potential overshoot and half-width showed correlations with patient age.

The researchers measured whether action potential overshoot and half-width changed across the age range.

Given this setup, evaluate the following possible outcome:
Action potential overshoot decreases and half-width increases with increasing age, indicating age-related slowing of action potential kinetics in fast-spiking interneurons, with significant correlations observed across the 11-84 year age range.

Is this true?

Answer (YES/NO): YES